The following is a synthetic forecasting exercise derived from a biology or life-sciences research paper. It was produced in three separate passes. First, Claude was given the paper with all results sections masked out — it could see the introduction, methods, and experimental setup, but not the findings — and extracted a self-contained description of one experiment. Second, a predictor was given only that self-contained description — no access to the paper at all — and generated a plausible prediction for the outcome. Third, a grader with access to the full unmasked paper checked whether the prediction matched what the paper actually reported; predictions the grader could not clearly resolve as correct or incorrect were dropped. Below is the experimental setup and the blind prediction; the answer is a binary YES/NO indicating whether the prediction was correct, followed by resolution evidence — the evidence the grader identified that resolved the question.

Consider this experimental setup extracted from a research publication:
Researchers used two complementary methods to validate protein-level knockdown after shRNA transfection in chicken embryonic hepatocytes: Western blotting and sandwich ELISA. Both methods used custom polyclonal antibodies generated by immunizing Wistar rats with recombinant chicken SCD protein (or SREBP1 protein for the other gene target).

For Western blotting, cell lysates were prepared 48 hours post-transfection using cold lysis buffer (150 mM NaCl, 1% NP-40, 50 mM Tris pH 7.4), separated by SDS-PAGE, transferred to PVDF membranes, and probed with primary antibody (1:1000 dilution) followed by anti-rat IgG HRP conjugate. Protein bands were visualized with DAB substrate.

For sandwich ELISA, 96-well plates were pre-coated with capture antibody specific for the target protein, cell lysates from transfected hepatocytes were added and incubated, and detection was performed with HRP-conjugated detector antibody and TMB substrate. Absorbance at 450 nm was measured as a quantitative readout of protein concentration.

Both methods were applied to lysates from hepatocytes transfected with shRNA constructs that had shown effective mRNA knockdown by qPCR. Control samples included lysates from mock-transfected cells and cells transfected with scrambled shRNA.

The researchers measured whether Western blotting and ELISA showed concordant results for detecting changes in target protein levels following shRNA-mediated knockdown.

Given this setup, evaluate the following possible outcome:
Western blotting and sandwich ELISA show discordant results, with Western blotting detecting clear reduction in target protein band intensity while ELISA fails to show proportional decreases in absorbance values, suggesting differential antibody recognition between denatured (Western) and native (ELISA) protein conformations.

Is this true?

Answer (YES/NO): NO